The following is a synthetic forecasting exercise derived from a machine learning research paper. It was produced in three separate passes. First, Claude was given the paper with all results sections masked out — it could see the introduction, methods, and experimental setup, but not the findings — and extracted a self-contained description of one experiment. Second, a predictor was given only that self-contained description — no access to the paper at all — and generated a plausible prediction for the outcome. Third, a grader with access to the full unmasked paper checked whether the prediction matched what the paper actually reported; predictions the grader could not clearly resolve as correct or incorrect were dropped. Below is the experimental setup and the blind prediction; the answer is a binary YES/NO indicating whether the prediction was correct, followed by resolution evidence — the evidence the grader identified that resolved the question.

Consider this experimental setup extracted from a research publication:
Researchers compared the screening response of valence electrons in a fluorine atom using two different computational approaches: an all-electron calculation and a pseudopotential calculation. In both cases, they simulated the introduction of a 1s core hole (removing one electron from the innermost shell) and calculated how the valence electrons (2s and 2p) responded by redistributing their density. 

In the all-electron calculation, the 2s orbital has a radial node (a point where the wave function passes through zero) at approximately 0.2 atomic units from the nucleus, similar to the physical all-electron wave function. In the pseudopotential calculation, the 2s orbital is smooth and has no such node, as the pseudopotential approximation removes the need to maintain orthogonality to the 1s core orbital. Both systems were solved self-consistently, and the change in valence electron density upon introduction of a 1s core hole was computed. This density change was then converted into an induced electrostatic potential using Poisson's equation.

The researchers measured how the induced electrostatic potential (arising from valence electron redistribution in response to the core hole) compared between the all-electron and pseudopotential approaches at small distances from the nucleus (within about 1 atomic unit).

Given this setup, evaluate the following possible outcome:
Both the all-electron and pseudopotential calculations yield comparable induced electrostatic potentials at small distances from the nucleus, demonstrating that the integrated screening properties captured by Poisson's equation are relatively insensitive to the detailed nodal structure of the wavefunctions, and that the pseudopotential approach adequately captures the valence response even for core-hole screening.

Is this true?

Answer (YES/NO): NO